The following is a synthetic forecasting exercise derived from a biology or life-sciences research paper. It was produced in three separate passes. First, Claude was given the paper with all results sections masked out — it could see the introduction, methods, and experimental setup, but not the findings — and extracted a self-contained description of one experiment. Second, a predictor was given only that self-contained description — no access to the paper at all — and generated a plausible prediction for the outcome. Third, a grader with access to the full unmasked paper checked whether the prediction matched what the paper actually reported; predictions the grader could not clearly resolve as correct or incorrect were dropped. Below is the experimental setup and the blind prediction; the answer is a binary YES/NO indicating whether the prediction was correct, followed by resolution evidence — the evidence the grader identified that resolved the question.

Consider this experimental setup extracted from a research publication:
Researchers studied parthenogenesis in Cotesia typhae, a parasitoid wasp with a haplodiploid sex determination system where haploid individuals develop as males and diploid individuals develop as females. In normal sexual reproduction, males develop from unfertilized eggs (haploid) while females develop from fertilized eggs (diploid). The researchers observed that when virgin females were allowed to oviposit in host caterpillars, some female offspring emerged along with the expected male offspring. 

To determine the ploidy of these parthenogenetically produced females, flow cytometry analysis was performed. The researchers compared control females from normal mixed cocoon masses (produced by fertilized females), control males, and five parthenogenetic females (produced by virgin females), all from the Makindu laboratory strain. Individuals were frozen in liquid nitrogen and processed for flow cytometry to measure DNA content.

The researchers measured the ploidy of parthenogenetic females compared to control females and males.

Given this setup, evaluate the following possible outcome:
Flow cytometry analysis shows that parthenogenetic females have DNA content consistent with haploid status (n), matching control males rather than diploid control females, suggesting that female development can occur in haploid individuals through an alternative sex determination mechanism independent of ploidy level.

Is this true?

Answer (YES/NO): NO